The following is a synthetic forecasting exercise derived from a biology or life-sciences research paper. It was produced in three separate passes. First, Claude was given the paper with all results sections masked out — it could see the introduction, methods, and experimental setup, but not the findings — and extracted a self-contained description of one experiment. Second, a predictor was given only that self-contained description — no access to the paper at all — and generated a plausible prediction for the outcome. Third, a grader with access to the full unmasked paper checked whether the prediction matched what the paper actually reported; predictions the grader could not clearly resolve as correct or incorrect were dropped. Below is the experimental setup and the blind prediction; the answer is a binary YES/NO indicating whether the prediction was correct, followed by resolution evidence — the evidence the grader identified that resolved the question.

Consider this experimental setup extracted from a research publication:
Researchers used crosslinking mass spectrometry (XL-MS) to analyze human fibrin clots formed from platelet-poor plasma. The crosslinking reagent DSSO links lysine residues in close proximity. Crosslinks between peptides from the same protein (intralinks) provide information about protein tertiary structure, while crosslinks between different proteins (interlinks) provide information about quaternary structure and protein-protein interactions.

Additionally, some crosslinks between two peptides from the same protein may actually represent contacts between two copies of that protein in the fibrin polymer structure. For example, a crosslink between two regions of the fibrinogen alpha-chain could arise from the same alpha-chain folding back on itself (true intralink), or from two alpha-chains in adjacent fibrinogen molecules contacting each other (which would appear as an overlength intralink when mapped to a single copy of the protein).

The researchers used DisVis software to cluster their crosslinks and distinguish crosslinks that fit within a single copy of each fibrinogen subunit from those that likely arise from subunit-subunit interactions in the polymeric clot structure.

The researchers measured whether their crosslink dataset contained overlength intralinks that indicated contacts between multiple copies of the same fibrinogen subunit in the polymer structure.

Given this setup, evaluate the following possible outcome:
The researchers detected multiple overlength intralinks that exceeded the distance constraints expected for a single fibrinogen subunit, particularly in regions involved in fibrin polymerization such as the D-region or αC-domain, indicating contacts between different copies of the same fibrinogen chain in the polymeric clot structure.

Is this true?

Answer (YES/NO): YES